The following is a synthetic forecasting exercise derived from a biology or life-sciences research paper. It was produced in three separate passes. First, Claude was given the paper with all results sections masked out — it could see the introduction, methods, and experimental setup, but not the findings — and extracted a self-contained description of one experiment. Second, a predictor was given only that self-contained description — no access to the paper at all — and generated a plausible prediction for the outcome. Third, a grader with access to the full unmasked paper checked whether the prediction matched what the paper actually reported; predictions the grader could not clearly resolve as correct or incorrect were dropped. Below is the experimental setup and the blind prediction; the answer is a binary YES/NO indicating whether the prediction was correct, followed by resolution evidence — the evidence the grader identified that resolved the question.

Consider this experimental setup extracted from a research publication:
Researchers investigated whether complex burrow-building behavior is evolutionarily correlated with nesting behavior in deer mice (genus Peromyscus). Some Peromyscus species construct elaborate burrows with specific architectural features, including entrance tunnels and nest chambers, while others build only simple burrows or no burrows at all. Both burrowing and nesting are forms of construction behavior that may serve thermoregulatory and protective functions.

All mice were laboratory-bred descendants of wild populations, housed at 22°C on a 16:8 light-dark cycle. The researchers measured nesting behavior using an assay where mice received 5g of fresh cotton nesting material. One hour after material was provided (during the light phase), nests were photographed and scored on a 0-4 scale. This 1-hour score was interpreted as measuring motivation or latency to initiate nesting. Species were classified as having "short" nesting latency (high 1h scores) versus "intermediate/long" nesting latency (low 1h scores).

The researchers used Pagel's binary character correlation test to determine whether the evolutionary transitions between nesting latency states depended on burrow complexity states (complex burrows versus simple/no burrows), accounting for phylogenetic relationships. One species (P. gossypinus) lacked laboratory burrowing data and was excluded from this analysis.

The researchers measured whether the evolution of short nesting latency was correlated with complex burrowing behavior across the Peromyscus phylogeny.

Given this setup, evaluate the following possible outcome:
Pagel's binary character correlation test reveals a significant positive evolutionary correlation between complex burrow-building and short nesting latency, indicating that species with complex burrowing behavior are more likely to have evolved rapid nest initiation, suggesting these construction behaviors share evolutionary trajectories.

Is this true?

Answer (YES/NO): NO